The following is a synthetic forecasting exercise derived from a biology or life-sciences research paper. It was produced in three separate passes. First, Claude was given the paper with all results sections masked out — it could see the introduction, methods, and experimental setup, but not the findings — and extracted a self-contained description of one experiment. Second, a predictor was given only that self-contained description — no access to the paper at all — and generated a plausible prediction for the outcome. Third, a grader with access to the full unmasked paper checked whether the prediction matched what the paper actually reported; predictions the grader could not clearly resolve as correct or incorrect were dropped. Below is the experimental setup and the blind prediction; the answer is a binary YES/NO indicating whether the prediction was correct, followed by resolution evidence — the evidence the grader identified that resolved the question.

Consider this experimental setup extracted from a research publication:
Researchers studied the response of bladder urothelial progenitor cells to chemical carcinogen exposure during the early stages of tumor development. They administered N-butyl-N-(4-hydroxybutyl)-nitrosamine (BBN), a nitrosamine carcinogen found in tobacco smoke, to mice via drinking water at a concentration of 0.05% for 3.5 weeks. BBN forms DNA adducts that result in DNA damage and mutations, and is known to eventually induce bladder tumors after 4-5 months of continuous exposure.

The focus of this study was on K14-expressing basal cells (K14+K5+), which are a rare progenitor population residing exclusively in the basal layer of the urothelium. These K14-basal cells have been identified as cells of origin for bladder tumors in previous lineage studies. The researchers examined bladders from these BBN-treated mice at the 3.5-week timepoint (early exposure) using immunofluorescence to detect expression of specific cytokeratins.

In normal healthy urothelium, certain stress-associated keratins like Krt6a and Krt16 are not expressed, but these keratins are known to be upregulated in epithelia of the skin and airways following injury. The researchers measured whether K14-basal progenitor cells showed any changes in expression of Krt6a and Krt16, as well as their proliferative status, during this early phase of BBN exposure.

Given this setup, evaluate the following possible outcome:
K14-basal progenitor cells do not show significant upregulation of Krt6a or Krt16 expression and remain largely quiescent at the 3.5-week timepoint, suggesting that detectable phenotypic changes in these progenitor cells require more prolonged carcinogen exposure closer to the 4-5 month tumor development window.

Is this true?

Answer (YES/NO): NO